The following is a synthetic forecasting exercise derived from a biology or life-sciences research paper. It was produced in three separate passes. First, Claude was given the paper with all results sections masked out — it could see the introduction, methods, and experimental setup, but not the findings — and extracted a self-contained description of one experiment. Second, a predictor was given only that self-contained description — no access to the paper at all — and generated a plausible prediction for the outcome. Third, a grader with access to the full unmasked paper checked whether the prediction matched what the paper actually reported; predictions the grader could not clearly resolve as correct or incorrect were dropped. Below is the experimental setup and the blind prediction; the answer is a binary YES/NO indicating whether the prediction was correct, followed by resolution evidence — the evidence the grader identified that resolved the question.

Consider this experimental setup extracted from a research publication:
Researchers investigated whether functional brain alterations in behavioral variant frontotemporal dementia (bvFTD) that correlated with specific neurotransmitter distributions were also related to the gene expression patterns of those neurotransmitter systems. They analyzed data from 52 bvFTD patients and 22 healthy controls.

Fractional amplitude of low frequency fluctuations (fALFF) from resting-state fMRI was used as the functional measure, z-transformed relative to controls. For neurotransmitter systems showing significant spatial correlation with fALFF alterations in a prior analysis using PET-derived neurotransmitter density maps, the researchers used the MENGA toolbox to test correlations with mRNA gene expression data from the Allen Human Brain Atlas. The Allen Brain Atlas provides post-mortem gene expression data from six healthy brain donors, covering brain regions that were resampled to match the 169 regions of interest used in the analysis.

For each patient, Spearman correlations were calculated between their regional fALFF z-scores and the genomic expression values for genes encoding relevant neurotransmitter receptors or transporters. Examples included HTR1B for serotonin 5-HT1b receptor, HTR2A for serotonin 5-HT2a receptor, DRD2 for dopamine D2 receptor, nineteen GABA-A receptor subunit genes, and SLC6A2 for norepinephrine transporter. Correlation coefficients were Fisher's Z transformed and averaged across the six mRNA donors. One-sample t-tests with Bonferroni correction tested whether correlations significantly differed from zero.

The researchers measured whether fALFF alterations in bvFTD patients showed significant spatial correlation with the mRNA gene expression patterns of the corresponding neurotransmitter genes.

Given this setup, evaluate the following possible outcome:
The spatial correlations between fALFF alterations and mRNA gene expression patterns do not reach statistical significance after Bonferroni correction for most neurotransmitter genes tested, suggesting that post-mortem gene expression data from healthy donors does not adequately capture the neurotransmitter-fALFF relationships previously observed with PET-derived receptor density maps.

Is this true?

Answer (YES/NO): NO